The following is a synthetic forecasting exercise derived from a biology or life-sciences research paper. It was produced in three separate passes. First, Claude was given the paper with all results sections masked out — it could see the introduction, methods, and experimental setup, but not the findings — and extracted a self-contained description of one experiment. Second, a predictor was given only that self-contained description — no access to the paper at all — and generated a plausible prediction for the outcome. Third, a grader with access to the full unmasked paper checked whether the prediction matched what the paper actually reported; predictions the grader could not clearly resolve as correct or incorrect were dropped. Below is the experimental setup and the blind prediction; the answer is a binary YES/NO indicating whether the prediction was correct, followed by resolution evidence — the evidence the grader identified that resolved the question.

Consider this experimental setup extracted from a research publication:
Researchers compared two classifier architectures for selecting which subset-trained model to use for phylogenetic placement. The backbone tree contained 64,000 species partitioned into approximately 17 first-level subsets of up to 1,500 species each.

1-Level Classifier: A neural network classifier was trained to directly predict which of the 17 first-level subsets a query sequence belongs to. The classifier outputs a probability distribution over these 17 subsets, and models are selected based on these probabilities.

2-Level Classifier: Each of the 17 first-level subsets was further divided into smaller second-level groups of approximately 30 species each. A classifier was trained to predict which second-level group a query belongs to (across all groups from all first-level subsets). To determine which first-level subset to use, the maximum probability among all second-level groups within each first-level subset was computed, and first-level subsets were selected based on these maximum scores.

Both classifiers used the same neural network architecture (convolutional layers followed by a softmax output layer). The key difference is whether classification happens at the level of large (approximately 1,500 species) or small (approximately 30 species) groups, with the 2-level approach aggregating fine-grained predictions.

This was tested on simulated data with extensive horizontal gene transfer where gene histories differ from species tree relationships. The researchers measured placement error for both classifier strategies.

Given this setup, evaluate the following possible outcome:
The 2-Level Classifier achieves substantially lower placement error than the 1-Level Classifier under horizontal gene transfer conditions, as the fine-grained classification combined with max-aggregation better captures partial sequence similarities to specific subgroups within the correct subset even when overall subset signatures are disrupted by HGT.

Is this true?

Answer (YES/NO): YES